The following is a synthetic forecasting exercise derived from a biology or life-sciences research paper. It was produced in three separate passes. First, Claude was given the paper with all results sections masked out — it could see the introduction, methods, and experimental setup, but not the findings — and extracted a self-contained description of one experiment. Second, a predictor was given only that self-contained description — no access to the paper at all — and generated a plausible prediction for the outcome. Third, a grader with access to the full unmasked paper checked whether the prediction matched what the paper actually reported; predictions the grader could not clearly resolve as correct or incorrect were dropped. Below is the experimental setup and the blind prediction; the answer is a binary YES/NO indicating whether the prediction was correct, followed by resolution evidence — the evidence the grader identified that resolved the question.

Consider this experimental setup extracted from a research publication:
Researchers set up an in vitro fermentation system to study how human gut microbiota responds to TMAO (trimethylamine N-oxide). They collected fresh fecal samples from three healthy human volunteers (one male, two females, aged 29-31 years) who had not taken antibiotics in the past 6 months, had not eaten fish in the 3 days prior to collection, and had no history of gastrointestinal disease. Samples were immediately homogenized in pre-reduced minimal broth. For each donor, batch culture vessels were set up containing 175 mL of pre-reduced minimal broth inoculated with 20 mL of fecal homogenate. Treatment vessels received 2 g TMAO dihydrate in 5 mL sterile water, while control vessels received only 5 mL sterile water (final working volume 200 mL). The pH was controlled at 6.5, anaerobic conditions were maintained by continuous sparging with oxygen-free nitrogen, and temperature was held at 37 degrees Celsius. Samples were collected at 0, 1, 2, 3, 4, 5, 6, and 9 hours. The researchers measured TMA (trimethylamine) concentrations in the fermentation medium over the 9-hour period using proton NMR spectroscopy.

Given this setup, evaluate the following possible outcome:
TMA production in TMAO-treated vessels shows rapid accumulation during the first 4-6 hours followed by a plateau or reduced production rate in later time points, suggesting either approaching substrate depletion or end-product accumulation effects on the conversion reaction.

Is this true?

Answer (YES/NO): NO